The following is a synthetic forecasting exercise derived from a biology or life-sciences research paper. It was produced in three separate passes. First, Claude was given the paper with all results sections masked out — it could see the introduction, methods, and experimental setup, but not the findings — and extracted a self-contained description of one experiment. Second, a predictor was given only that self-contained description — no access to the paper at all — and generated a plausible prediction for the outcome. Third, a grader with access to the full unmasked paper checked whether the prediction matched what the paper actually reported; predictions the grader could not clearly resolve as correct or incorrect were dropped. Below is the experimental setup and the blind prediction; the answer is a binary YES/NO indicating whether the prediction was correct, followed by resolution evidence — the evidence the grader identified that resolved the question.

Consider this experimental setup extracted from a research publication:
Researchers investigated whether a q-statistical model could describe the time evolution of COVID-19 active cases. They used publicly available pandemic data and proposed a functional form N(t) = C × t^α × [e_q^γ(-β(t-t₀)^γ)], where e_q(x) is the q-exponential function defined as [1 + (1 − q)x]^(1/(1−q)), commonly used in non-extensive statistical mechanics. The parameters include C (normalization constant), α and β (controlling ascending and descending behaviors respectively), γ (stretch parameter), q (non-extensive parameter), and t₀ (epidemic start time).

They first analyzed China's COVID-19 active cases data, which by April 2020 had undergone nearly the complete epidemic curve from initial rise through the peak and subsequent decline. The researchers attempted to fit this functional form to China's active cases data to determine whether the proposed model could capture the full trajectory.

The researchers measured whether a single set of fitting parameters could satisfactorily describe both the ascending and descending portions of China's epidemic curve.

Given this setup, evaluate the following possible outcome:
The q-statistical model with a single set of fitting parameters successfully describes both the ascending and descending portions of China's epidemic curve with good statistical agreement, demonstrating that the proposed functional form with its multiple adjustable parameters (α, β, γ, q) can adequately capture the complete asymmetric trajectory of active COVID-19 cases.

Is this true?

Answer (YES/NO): NO